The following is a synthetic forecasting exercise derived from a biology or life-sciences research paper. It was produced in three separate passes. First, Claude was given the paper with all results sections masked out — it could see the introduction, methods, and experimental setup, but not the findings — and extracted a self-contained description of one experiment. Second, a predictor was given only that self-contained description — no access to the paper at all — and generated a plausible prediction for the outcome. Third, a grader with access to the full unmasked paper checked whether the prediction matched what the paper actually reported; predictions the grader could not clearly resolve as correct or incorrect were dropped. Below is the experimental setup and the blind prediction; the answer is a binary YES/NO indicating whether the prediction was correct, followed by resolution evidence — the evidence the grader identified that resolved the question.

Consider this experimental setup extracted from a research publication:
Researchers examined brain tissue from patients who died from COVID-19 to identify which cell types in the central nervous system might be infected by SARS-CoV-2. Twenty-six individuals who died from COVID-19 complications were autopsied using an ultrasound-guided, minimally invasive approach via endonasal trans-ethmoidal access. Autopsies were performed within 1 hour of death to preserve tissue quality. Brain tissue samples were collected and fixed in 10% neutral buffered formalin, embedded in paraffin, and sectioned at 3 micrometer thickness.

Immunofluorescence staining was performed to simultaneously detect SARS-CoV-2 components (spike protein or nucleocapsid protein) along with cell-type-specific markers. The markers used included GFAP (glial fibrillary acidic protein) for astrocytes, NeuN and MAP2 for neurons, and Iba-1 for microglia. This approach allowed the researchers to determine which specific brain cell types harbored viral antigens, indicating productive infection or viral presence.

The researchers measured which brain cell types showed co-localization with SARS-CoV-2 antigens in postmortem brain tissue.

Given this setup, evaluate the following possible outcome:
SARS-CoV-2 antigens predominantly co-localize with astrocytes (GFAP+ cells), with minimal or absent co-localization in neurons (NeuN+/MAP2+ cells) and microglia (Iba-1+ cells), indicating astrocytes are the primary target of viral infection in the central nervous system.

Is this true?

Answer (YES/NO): YES